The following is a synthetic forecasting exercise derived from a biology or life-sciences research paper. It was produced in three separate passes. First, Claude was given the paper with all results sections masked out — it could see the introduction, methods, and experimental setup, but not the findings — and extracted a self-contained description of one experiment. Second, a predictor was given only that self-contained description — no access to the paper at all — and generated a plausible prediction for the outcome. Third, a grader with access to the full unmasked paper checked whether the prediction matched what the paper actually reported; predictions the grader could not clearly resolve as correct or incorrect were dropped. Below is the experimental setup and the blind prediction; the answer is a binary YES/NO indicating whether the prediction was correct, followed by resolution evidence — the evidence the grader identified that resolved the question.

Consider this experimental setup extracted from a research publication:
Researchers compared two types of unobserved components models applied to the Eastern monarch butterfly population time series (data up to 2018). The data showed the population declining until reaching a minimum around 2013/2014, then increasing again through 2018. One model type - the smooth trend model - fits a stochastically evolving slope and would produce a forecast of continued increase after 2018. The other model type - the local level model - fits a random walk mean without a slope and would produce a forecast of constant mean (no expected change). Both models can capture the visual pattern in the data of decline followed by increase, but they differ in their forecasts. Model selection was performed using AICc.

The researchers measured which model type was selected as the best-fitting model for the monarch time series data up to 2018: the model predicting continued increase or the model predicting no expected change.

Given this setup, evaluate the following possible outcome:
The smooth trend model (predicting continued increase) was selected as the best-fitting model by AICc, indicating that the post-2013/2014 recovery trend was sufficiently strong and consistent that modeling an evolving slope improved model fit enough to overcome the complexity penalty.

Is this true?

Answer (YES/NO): NO